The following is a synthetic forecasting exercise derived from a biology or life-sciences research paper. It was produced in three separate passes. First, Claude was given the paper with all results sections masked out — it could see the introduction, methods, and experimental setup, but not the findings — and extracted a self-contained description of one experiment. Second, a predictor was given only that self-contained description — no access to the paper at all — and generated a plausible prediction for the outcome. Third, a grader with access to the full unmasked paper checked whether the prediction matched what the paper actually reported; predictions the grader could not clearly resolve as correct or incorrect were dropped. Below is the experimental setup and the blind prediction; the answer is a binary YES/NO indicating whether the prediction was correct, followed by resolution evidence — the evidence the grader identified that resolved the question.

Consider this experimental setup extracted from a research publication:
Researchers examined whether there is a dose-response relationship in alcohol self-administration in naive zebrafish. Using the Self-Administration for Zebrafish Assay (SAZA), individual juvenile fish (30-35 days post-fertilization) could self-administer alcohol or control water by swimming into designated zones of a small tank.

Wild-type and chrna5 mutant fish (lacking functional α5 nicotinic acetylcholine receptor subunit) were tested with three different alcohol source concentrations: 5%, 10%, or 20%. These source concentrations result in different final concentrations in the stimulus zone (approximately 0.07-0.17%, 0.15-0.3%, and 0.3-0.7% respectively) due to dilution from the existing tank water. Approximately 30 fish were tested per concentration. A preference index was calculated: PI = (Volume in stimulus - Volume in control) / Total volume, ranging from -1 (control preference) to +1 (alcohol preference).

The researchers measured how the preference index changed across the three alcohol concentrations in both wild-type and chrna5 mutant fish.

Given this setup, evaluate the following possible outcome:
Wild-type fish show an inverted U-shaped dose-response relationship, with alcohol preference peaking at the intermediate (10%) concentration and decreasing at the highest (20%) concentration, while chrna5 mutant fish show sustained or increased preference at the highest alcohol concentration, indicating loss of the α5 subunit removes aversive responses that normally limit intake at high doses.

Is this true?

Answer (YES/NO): NO